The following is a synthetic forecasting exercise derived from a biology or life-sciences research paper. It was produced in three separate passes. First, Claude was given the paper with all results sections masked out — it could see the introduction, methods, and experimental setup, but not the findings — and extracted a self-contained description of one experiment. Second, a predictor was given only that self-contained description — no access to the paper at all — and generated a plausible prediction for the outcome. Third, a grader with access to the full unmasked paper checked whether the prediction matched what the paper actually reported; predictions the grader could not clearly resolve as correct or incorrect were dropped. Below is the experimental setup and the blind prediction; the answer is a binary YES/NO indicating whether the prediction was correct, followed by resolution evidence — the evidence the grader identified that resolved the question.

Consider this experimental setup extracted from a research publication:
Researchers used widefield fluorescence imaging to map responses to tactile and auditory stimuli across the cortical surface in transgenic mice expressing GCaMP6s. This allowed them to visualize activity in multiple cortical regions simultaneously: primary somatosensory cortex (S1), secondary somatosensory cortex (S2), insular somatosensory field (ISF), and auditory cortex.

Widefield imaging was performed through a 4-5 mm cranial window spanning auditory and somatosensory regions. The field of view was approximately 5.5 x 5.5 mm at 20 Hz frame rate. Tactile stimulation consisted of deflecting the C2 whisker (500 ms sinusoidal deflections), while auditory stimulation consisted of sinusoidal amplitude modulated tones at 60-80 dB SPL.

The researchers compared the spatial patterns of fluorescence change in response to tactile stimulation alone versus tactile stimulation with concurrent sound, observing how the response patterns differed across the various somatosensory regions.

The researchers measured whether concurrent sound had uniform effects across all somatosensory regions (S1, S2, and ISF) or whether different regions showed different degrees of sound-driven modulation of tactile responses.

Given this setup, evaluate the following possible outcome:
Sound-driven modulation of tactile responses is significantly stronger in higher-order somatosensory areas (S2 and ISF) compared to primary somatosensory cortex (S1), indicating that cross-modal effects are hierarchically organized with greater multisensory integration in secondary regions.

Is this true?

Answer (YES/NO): YES